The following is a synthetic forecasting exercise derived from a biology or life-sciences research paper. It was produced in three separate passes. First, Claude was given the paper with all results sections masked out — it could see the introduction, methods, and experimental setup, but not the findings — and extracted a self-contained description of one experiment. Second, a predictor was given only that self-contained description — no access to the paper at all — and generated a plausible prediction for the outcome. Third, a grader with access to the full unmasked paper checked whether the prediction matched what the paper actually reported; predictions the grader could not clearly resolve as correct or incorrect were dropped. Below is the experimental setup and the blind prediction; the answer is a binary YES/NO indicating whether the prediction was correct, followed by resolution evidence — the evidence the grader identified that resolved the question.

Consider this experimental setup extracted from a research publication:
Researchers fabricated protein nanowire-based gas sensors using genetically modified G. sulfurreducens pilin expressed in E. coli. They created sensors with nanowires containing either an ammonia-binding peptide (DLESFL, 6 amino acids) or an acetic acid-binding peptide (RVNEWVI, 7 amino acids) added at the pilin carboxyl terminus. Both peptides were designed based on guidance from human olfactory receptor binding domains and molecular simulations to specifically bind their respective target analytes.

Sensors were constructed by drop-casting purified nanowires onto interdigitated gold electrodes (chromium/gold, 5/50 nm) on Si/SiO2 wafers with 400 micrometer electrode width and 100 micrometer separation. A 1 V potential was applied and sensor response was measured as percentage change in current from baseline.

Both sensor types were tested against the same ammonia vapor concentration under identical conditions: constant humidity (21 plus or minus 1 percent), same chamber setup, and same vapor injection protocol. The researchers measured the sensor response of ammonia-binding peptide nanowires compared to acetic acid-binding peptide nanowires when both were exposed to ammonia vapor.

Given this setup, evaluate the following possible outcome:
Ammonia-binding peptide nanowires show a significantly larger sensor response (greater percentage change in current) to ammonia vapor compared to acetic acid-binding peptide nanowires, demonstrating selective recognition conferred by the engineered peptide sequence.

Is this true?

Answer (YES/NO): YES